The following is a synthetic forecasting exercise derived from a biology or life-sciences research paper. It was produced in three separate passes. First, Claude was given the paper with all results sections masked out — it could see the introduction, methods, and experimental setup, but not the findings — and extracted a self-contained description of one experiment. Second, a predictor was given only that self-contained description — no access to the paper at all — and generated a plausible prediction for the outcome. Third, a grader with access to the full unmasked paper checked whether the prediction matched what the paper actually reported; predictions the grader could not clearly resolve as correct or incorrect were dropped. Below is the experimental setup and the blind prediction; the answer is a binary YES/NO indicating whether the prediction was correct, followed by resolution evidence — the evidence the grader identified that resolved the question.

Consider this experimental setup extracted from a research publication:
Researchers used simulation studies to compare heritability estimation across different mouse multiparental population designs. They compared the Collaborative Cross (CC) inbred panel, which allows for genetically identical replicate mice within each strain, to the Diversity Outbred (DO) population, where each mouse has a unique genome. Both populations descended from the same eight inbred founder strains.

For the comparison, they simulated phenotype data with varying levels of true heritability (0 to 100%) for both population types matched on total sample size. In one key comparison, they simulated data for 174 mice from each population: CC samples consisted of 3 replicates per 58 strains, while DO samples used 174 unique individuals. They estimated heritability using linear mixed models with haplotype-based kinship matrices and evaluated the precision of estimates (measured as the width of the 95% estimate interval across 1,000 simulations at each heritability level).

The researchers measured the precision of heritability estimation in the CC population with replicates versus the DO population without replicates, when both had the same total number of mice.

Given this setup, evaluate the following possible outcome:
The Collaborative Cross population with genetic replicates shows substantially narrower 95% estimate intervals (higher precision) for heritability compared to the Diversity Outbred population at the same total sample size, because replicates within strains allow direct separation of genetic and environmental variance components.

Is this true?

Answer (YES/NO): YES